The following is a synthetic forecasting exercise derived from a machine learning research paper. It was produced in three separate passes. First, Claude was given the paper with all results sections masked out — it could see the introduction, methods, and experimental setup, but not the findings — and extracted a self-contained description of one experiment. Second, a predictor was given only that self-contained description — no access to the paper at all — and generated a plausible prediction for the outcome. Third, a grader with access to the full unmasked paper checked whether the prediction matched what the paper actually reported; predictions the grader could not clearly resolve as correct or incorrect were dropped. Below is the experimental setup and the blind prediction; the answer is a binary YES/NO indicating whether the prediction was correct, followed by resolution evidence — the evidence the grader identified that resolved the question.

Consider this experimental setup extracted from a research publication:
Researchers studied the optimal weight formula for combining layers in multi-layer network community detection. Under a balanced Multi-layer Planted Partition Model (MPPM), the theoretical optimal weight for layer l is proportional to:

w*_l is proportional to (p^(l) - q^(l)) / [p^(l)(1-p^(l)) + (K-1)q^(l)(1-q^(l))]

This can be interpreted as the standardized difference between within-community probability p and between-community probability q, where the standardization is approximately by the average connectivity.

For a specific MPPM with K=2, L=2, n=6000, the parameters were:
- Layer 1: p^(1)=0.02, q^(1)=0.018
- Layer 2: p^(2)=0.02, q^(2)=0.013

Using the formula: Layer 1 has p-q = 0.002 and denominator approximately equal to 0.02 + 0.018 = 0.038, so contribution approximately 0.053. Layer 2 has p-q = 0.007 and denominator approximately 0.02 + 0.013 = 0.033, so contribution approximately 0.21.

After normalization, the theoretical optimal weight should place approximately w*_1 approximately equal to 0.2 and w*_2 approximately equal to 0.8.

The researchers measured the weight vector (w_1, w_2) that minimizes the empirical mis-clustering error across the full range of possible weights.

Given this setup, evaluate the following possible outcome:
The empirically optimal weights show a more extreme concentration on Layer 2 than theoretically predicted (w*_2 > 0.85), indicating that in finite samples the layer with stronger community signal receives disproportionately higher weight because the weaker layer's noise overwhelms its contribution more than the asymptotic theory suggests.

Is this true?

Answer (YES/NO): NO